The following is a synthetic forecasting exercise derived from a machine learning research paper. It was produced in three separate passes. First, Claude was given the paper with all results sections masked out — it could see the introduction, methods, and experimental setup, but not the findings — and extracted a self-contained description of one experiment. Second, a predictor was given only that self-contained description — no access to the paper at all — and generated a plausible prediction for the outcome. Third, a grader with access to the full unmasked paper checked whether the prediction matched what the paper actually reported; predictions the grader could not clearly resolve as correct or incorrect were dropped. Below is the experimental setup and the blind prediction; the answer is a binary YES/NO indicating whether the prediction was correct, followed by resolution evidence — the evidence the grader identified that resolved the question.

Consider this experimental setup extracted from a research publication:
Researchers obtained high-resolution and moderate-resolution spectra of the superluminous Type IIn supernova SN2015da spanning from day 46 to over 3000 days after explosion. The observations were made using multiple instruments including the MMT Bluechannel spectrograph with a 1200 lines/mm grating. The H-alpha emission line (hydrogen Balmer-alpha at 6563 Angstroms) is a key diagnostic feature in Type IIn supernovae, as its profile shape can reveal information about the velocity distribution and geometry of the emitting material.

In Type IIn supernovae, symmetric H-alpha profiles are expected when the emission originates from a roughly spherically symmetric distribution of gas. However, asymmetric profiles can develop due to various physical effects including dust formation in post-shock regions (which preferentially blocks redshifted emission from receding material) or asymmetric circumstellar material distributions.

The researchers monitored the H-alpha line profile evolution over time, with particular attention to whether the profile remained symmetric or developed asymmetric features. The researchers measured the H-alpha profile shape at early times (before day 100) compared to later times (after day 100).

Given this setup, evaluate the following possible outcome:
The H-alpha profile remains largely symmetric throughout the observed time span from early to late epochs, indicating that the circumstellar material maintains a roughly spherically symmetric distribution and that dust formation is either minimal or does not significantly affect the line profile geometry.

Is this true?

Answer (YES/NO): NO